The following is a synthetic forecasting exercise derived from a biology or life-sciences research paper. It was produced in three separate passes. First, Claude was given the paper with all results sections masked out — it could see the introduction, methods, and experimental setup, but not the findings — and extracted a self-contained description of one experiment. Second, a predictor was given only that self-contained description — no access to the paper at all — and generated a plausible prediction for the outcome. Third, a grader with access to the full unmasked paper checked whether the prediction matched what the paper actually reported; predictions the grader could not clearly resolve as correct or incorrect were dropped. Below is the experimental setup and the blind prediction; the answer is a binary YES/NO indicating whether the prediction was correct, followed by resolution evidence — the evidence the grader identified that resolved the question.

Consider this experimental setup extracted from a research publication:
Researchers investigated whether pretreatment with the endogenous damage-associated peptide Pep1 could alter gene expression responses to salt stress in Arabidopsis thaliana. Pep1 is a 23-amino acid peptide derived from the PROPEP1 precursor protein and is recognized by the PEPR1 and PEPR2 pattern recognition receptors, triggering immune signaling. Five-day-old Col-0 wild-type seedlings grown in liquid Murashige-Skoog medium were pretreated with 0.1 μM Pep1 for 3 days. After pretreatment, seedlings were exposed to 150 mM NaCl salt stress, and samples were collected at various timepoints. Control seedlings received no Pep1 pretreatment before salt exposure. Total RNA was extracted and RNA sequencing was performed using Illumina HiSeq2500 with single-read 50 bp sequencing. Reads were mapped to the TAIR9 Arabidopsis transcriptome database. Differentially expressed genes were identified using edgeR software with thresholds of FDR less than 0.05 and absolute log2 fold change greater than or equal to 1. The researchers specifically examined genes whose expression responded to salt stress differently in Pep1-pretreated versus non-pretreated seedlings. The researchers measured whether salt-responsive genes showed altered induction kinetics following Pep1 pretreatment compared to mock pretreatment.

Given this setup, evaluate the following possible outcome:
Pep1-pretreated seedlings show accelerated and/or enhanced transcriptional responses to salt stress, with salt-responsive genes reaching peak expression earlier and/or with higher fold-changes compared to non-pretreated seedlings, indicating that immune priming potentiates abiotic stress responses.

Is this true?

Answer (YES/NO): YES